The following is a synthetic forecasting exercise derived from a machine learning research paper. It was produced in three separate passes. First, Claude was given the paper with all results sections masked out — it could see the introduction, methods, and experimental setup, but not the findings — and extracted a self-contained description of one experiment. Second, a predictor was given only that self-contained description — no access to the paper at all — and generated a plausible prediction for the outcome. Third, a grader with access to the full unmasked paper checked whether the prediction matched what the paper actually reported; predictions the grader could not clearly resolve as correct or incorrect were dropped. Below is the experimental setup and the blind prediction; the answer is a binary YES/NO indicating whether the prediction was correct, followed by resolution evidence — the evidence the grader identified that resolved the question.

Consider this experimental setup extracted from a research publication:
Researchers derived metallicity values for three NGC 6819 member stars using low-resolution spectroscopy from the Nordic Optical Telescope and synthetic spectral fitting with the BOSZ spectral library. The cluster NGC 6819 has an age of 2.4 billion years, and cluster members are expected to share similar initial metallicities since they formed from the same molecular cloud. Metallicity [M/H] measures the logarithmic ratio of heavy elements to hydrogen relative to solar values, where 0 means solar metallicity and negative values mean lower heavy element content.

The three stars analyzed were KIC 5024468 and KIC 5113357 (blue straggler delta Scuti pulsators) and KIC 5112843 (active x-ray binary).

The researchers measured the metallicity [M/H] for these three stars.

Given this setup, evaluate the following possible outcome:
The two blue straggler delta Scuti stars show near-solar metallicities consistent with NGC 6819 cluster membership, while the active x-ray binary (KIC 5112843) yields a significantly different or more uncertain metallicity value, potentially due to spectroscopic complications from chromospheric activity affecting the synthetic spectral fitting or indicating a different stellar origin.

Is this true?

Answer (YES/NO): NO